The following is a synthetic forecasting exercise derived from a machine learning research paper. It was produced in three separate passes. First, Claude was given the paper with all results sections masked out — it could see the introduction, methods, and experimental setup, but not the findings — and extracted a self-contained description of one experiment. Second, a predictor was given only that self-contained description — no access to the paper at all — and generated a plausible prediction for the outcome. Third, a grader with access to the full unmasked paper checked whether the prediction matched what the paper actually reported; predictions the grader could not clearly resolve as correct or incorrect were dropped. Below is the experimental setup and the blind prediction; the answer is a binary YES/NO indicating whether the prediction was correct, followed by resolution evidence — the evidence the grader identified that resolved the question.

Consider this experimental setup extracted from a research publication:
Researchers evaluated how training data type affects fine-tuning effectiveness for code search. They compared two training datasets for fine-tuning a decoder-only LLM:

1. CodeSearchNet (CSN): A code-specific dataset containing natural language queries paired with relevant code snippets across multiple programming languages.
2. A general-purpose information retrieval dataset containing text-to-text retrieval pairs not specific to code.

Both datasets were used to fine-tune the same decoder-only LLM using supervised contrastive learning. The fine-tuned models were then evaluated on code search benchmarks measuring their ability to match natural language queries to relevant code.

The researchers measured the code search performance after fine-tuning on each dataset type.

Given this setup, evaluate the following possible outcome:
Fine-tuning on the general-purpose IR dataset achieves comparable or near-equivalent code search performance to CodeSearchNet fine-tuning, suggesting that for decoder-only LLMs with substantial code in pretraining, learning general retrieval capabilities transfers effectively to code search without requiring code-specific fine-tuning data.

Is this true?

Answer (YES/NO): NO